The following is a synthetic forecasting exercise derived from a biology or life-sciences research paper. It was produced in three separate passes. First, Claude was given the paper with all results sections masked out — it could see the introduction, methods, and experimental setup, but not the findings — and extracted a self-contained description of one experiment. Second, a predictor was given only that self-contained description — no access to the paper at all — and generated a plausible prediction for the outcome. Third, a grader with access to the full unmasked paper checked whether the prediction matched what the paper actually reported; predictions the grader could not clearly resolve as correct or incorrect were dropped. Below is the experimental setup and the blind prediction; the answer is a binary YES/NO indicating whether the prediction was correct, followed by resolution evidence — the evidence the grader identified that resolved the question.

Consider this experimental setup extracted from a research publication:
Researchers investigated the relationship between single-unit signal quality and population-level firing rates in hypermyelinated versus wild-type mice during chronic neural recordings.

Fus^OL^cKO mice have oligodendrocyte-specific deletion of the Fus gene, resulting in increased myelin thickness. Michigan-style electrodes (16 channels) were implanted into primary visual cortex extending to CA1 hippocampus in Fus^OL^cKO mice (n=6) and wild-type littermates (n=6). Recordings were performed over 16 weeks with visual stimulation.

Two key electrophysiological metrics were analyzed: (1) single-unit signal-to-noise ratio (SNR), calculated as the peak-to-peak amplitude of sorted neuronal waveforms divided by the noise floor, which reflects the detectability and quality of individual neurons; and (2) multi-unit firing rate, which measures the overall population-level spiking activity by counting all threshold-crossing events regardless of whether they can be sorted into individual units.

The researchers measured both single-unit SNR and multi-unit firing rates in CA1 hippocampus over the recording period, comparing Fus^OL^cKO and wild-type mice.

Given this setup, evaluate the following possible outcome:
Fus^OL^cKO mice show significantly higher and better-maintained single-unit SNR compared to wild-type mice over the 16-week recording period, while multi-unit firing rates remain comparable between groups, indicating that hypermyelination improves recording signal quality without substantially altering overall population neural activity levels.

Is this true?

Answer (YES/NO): NO